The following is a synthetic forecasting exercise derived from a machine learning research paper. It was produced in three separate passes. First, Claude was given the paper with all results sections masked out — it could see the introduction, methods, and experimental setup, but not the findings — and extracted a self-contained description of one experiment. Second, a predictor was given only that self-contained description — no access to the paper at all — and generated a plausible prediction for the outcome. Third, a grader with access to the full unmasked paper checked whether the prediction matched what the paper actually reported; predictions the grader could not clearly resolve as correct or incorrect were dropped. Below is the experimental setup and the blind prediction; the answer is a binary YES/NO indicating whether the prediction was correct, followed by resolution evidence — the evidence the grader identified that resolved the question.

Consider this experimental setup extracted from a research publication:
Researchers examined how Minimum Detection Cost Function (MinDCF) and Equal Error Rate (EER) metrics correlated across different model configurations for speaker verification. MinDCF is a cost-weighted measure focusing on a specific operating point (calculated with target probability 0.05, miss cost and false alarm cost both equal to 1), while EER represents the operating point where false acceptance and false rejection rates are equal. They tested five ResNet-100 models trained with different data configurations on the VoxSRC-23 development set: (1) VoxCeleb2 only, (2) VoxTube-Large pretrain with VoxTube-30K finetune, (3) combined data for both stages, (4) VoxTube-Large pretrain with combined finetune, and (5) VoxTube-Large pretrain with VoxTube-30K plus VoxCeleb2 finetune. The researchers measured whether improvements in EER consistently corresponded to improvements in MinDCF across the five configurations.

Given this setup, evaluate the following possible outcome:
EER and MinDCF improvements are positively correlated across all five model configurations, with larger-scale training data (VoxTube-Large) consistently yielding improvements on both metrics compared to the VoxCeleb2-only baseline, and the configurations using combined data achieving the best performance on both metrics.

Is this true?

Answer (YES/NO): YES